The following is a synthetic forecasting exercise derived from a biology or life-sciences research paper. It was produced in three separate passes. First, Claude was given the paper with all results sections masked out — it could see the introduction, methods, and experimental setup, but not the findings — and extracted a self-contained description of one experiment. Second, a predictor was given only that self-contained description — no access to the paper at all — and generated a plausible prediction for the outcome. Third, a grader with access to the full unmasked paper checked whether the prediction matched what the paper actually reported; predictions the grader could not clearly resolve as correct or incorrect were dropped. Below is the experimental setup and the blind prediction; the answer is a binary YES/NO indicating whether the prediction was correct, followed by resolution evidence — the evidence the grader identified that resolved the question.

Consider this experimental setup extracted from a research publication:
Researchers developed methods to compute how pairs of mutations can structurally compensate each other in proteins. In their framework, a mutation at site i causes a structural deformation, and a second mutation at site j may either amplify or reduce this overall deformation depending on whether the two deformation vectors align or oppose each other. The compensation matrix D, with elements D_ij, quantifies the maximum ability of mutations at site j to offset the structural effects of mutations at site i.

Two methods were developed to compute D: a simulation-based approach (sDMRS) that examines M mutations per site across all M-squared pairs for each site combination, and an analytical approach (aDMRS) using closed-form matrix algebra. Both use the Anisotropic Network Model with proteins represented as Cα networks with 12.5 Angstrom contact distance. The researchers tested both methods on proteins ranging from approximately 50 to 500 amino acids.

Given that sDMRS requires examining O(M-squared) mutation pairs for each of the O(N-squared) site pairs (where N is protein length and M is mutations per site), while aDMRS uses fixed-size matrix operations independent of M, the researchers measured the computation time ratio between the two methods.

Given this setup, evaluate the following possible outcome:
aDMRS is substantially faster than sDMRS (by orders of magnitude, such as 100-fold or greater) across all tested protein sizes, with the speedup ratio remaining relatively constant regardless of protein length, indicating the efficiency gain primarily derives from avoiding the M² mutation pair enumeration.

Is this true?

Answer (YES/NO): YES